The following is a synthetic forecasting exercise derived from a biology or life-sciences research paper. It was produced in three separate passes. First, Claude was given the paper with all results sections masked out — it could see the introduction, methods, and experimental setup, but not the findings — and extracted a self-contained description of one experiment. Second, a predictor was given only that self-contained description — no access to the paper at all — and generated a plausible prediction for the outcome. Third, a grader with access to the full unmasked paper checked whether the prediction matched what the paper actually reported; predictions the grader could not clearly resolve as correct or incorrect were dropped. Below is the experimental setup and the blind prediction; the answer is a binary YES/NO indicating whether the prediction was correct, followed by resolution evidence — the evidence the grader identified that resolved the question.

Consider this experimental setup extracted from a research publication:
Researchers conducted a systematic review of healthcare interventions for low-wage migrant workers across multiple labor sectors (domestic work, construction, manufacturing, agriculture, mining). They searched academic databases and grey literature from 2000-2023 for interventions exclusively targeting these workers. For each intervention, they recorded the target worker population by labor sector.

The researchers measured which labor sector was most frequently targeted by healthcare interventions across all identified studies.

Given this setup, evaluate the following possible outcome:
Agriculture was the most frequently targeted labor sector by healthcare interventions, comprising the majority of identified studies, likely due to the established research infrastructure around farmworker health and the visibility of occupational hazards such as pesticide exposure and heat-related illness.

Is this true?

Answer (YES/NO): YES